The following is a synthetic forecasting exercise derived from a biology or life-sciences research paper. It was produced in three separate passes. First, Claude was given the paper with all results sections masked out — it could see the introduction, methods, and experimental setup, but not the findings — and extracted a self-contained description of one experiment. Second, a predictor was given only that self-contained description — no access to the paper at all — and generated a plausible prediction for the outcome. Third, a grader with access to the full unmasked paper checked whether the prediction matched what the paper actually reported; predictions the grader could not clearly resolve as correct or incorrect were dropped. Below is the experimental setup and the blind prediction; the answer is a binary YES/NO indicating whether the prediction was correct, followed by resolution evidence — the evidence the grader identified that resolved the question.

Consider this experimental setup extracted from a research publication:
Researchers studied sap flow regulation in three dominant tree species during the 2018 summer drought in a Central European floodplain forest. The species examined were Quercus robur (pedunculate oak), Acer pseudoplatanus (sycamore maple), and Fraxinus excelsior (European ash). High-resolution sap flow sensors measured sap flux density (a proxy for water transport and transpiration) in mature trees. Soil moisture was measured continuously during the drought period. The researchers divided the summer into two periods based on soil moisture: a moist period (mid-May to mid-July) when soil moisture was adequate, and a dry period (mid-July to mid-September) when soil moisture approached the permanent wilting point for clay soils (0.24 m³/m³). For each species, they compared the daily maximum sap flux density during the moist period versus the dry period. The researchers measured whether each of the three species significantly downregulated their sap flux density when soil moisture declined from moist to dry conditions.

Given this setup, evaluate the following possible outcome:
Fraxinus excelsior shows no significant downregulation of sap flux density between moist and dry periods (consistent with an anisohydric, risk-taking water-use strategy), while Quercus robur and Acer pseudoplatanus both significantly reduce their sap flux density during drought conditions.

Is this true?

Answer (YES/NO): YES